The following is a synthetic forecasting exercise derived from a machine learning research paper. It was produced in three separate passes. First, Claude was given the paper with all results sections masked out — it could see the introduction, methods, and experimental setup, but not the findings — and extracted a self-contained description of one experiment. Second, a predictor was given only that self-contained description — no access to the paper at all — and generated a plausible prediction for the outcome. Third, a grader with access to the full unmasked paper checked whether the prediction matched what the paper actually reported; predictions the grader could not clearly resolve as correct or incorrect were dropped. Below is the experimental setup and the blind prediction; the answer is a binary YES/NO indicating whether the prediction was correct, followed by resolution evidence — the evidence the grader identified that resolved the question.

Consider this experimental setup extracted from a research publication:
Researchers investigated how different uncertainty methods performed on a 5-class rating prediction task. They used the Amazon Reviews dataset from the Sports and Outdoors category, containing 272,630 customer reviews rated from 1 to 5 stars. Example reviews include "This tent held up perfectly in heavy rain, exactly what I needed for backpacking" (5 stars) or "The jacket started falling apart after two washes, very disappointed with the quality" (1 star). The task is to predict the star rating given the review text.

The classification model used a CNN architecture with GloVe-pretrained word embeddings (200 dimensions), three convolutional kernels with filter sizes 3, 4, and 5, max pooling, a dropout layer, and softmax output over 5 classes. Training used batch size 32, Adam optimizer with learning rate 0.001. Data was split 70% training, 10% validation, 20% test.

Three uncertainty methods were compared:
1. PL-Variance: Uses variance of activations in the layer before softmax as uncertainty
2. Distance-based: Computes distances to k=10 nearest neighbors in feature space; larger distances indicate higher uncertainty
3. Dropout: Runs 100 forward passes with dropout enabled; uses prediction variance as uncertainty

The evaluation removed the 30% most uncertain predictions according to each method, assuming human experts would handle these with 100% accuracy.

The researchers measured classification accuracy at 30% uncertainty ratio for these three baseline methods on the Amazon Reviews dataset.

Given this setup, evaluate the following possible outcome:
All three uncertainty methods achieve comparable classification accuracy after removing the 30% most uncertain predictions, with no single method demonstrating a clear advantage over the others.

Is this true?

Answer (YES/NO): NO